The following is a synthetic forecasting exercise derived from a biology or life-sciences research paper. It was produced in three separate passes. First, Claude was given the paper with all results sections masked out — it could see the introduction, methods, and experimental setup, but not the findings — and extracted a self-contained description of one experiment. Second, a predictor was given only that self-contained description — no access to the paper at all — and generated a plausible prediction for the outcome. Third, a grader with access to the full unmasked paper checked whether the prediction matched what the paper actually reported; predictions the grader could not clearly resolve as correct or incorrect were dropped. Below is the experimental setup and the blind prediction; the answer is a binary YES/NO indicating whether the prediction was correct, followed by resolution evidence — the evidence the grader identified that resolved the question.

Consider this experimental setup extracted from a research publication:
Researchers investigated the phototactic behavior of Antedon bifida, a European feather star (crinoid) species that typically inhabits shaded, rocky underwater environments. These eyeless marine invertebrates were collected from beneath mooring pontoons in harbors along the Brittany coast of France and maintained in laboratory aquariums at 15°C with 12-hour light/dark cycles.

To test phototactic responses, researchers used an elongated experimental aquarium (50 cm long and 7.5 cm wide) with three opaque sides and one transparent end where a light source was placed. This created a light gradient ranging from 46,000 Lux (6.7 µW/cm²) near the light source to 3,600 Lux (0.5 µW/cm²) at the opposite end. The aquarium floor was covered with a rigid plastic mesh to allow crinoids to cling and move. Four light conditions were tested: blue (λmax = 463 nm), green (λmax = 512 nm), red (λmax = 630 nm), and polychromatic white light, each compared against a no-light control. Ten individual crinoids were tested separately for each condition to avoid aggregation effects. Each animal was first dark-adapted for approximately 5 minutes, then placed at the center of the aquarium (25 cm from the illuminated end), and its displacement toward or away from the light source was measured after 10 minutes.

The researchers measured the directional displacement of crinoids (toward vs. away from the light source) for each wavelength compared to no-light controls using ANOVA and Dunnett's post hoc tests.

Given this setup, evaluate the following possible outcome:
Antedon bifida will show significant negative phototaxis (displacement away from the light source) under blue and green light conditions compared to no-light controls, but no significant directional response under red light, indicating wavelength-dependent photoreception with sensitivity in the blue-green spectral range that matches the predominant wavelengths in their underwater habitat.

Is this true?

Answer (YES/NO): NO